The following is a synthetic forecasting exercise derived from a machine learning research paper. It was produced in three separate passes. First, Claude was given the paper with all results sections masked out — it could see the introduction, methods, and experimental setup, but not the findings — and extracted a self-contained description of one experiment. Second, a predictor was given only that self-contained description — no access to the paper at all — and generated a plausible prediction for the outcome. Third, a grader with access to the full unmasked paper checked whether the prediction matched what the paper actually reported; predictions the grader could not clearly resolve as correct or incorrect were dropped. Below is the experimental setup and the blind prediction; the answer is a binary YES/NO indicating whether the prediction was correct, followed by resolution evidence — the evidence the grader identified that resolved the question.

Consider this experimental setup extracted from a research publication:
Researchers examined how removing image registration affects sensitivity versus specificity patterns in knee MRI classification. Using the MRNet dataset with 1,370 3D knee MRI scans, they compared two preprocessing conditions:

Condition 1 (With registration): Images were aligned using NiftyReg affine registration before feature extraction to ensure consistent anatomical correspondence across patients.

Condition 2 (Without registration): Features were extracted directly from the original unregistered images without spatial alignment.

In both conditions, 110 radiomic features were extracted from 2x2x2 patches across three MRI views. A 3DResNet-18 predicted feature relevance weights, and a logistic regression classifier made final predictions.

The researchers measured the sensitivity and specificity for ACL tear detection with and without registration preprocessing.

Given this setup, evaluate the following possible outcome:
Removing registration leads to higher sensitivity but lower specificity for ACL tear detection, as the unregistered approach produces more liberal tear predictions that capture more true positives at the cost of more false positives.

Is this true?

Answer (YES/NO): NO